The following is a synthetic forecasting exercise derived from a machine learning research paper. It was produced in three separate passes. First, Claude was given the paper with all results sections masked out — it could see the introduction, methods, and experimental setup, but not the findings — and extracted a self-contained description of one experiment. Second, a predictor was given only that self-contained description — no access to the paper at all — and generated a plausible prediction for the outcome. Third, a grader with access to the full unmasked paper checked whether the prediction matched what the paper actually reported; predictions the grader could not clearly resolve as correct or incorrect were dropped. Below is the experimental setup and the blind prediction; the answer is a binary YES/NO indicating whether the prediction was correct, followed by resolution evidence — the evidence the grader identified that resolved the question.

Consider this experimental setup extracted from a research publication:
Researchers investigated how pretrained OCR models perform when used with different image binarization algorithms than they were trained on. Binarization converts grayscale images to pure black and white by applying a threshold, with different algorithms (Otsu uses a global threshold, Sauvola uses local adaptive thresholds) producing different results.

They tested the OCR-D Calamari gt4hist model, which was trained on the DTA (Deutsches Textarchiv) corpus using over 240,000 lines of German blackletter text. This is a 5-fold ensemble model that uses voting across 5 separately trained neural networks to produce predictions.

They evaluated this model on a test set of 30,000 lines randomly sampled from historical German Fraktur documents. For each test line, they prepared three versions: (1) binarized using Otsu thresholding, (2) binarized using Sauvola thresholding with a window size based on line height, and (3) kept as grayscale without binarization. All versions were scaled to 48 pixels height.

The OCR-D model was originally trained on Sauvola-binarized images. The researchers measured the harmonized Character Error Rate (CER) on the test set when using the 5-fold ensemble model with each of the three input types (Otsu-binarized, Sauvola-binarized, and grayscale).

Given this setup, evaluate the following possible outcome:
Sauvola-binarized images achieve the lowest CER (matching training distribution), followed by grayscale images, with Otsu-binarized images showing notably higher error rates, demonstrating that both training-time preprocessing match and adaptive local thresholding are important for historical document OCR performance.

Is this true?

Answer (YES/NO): NO